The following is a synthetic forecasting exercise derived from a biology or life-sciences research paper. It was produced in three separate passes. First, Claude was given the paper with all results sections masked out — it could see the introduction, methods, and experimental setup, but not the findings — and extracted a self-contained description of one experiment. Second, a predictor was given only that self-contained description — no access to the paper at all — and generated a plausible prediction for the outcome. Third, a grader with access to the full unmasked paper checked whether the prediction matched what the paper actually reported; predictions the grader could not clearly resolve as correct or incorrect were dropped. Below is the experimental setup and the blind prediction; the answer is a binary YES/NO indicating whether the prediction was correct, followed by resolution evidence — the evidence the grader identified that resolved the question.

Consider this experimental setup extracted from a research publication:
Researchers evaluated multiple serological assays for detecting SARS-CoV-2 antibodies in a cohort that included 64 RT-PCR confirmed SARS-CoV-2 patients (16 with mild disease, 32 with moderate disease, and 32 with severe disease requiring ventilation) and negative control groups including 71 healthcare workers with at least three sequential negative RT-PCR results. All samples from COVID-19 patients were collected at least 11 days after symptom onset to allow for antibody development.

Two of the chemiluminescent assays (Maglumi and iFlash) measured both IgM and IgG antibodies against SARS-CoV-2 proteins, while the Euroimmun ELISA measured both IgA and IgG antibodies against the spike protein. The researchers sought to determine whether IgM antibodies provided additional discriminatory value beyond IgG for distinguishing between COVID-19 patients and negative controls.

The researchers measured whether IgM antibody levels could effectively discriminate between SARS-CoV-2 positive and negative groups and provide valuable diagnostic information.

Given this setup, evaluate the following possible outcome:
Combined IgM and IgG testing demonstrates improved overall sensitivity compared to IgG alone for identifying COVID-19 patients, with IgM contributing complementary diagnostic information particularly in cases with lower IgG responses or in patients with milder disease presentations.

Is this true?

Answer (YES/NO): NO